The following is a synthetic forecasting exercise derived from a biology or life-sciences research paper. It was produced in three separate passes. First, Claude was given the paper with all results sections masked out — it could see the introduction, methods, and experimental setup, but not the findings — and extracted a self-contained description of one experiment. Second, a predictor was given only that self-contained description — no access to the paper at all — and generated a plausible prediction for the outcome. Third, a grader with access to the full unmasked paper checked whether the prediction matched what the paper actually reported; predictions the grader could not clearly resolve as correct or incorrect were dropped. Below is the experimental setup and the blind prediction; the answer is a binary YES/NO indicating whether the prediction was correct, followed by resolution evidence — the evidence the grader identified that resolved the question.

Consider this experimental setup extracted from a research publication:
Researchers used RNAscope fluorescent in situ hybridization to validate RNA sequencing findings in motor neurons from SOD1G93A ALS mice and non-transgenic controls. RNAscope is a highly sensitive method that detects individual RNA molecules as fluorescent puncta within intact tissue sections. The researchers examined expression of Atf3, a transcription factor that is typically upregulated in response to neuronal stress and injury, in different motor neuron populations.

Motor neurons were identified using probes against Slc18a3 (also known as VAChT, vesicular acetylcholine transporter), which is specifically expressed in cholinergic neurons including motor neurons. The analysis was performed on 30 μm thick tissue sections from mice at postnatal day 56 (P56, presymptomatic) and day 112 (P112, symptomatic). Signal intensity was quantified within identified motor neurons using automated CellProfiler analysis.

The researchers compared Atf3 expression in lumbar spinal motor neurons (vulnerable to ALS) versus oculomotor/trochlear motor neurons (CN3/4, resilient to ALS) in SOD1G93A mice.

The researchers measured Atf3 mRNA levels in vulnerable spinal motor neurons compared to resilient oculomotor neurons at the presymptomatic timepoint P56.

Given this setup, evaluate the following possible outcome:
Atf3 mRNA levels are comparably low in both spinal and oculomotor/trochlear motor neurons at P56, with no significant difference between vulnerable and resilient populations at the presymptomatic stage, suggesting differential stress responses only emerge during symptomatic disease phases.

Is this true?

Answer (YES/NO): NO